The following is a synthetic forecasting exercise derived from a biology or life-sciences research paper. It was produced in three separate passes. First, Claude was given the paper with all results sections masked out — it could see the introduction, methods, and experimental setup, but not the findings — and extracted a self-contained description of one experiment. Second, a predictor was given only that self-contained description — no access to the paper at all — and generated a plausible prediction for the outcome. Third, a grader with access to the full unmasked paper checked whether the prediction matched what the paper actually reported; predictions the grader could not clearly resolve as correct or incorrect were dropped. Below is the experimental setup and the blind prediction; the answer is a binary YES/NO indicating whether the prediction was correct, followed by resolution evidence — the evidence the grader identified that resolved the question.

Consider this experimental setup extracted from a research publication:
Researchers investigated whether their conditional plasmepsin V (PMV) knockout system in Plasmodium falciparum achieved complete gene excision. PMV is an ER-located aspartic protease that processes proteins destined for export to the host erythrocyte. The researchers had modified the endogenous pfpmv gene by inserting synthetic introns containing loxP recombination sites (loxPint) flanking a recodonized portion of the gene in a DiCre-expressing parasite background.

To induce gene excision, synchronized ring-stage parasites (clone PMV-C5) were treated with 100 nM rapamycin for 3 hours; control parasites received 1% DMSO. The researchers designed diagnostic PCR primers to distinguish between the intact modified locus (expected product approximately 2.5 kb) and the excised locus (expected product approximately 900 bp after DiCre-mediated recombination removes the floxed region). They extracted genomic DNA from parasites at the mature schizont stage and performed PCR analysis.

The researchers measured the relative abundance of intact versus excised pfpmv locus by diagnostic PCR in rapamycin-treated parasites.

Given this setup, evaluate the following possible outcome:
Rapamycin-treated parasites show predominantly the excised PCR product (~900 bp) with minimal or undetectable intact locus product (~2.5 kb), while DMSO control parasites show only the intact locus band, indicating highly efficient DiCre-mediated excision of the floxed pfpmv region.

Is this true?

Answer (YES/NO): YES